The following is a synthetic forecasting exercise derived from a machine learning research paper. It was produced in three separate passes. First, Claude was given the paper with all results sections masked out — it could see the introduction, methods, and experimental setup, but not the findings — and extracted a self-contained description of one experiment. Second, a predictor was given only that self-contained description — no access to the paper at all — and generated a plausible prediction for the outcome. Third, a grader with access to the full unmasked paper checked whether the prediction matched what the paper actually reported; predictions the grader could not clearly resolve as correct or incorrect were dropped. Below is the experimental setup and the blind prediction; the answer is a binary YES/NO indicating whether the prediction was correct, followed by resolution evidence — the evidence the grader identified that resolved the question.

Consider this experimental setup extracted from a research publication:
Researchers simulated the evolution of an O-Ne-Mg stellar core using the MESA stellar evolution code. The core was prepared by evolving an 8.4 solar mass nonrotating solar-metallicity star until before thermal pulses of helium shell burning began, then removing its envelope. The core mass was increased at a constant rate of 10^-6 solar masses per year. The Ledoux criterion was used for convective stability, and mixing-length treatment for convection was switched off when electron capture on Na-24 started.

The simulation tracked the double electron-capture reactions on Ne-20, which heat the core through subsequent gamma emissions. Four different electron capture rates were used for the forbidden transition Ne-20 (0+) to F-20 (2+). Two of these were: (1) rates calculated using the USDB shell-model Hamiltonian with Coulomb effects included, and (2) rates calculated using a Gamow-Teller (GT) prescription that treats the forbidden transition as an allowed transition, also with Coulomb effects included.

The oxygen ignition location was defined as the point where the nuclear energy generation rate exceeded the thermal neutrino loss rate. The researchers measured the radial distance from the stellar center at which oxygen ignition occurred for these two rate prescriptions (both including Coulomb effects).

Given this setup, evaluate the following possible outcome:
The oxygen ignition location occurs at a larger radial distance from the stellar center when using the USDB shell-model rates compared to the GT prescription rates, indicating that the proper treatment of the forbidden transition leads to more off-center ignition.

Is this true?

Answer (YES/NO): NO